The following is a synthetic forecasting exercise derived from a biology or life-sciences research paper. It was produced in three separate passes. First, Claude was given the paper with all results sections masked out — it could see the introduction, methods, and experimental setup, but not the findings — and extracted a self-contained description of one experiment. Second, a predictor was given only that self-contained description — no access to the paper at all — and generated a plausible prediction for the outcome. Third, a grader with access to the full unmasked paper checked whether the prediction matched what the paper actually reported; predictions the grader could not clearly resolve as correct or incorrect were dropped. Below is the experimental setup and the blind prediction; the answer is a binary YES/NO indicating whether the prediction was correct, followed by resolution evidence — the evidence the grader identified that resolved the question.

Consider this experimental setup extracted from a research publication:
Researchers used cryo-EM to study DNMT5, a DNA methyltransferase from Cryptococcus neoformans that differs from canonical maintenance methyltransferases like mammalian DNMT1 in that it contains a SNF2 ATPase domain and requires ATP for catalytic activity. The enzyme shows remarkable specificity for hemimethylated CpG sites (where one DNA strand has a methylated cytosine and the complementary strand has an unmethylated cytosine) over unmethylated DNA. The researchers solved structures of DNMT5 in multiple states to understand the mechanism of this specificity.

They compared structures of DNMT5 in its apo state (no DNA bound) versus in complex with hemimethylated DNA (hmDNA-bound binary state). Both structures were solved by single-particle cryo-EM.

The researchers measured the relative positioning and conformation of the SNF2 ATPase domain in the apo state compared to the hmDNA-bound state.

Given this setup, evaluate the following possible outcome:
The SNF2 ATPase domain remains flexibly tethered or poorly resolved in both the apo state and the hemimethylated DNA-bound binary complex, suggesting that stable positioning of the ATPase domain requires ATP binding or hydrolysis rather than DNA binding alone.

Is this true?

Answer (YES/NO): NO